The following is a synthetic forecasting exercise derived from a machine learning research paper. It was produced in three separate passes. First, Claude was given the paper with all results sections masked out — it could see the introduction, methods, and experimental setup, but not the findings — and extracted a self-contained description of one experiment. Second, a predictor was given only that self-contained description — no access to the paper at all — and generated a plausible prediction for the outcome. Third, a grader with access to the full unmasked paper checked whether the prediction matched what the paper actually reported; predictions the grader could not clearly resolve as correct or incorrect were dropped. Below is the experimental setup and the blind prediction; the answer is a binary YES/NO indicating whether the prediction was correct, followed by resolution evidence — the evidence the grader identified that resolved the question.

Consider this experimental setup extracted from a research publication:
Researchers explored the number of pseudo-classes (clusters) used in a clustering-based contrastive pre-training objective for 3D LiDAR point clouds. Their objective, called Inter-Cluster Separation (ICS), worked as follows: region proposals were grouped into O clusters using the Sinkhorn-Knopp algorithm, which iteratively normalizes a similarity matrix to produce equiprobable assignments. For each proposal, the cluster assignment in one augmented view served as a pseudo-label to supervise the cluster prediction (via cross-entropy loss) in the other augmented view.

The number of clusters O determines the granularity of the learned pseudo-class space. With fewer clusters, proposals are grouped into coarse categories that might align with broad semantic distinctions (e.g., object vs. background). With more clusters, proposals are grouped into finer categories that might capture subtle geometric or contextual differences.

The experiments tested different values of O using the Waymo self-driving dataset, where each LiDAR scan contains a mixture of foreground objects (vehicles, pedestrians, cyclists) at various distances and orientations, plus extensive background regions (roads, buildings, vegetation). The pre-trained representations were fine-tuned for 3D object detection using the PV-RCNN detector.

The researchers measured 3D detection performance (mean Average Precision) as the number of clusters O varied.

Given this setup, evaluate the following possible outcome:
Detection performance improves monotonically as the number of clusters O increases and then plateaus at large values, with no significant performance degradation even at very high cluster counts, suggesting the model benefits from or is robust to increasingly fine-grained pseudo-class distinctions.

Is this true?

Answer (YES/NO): NO